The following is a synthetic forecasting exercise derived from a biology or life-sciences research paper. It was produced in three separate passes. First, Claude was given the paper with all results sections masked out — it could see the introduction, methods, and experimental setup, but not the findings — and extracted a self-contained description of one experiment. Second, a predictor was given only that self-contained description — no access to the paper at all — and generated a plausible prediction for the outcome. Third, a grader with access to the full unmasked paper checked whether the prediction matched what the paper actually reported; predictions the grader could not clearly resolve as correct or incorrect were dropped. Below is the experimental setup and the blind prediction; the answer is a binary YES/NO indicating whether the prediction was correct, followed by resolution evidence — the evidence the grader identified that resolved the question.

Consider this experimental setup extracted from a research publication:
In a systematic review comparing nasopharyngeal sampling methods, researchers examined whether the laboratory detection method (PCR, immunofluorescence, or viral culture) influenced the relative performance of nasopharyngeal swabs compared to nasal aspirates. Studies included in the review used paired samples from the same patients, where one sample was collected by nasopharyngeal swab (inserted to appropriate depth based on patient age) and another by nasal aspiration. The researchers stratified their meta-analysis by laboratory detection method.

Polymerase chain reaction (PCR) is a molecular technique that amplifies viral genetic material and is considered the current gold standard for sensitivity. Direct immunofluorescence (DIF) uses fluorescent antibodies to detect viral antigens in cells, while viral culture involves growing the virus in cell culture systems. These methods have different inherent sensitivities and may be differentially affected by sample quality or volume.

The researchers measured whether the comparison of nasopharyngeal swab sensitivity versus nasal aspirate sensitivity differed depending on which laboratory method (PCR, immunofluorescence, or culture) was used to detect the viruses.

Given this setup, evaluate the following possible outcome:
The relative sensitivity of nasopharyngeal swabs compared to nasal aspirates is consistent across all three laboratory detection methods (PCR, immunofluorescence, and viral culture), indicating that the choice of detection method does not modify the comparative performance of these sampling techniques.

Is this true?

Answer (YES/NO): YES